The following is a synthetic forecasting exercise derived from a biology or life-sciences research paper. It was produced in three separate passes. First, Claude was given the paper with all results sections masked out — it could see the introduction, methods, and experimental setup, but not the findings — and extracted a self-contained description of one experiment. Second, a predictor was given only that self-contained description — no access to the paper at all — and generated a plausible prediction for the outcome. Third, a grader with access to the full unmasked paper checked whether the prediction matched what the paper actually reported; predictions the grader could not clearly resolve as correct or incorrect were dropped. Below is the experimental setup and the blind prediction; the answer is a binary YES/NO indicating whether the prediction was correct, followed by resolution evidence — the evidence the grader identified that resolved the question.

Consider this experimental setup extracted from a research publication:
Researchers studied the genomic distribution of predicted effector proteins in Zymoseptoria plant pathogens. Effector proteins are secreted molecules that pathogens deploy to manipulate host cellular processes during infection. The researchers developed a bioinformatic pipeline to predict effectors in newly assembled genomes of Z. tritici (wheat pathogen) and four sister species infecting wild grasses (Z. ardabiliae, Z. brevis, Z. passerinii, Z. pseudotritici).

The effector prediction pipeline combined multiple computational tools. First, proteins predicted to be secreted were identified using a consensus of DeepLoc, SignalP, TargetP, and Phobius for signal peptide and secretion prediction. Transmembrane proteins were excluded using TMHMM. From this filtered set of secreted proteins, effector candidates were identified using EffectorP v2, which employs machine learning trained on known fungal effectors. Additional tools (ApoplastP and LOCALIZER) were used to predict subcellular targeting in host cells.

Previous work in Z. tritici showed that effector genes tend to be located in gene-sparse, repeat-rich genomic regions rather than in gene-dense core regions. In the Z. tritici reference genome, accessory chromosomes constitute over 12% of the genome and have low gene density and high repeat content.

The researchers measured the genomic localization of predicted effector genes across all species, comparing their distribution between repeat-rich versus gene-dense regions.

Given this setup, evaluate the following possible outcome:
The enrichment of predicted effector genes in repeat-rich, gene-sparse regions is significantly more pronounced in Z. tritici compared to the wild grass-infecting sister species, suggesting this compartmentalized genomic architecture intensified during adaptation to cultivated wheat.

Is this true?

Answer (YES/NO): NO